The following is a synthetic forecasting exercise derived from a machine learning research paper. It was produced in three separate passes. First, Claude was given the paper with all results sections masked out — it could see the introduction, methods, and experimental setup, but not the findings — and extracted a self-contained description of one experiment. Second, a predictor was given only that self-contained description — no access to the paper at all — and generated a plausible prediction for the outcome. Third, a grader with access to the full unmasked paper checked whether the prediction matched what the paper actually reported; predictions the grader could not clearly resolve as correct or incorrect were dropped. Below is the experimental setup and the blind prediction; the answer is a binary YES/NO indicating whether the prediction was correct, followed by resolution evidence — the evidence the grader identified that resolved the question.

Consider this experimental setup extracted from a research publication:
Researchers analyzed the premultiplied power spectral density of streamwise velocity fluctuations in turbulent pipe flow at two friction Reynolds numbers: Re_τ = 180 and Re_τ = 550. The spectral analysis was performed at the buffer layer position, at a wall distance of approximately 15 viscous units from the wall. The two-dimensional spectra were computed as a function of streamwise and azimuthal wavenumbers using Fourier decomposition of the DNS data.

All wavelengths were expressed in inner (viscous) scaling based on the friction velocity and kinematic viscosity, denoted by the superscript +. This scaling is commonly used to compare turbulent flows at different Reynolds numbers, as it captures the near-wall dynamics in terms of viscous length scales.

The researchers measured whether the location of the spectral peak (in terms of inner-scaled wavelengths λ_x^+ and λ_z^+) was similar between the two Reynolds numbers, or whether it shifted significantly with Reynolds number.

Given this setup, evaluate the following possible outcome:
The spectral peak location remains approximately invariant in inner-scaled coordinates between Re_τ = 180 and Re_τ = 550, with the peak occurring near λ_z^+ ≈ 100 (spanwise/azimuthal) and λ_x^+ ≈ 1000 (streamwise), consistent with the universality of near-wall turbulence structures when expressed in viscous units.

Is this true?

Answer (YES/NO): YES